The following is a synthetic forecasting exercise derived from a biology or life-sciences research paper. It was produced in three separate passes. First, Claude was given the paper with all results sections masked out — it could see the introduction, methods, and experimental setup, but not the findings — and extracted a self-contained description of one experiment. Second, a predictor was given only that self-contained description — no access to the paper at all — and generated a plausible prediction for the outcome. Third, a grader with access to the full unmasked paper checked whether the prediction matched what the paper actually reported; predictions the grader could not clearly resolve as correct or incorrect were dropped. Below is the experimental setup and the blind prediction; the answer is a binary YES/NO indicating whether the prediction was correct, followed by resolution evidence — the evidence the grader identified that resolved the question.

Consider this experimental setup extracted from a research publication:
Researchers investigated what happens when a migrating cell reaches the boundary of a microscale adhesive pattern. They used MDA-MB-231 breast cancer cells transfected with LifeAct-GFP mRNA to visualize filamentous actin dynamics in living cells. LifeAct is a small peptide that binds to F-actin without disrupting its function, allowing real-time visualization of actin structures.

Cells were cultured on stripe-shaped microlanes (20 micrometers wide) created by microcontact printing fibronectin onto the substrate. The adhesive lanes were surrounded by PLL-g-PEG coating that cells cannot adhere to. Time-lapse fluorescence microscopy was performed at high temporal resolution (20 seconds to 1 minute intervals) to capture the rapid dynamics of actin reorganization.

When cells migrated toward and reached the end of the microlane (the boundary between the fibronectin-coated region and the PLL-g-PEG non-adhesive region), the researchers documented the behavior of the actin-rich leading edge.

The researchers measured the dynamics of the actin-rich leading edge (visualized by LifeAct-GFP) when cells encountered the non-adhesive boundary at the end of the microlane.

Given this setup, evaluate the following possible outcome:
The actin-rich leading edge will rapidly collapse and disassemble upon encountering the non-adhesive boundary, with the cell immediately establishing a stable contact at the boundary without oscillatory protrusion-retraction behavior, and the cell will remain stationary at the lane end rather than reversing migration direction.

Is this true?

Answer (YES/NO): NO